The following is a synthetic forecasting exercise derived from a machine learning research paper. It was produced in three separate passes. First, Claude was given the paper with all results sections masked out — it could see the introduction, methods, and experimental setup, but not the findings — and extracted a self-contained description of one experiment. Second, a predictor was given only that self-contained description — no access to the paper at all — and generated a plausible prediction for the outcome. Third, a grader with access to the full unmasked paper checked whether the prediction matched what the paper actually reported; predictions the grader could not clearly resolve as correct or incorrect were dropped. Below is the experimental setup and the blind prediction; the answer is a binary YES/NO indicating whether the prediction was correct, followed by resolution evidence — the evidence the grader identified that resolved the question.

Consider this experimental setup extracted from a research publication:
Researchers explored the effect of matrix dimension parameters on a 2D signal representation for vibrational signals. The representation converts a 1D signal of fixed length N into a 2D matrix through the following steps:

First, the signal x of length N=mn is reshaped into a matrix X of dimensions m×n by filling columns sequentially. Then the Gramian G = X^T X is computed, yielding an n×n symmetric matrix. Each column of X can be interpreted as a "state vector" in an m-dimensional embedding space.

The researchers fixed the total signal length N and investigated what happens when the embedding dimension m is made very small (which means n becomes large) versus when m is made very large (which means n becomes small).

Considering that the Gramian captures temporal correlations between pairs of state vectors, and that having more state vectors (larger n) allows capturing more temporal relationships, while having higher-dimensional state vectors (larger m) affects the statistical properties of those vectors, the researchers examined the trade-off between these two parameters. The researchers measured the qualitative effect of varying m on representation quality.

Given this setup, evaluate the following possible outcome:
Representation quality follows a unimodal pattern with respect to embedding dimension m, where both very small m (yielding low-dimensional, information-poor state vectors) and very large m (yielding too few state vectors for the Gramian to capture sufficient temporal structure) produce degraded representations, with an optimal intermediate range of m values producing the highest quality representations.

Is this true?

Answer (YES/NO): YES